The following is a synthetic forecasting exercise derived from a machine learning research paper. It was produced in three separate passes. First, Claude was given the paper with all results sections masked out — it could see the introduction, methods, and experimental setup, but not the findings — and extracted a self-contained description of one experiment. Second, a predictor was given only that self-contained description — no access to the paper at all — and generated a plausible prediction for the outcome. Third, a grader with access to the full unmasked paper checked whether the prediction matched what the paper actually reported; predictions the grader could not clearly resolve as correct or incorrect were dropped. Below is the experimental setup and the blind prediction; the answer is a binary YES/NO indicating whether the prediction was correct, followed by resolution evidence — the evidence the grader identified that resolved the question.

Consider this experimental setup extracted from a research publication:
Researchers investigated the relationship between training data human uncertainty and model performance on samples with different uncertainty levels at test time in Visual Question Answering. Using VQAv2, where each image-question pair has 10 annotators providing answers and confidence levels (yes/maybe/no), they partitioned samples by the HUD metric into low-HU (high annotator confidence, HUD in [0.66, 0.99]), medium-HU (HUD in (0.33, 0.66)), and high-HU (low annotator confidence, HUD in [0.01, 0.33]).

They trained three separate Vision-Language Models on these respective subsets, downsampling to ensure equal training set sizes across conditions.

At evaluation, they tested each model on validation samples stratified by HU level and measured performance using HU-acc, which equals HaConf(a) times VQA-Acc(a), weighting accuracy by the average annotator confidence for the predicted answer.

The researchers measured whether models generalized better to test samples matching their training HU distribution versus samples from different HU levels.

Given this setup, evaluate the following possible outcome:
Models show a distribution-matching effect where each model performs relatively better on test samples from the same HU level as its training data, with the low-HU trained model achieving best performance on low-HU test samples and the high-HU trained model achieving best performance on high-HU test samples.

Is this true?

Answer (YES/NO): NO